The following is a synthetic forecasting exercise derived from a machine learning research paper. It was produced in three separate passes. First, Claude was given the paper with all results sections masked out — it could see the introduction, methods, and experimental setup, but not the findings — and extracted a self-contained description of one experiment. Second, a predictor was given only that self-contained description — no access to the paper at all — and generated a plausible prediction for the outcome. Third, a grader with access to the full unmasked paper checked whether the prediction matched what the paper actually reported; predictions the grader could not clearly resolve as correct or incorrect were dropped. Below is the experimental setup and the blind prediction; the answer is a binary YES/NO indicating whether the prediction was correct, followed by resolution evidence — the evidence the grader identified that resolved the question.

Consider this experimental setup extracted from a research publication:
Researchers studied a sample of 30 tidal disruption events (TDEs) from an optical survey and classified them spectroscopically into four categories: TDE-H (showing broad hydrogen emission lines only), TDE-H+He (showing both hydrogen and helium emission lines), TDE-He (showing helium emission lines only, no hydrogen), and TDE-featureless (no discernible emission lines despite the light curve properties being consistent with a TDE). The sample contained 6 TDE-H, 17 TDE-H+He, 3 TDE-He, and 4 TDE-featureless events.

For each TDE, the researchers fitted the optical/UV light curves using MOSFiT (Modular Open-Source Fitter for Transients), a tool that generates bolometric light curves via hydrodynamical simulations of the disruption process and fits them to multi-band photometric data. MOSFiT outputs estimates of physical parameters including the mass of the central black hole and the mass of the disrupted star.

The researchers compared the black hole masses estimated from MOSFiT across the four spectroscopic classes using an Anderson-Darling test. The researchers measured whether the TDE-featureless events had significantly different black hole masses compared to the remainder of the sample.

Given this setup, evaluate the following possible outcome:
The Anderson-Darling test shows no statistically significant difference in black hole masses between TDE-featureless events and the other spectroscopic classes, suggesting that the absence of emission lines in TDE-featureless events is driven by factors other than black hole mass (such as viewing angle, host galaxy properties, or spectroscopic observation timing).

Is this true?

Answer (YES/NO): NO